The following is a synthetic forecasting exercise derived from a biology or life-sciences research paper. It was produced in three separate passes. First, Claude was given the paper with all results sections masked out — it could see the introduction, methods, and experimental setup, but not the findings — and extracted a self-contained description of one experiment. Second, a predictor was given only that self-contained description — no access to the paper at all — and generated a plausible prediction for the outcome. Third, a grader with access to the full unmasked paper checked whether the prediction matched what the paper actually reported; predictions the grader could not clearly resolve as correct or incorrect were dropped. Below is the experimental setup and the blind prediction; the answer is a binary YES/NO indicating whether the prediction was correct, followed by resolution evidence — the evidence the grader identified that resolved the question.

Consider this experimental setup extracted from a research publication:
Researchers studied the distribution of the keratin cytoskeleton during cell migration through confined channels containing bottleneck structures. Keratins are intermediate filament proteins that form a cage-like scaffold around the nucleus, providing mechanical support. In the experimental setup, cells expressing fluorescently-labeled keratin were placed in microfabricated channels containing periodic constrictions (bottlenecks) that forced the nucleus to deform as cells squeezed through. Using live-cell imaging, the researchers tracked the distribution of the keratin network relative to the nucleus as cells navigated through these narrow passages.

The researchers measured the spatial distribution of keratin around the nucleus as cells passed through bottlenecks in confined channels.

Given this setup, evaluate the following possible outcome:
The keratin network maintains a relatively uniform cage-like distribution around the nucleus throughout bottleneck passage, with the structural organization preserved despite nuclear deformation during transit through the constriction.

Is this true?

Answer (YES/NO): NO